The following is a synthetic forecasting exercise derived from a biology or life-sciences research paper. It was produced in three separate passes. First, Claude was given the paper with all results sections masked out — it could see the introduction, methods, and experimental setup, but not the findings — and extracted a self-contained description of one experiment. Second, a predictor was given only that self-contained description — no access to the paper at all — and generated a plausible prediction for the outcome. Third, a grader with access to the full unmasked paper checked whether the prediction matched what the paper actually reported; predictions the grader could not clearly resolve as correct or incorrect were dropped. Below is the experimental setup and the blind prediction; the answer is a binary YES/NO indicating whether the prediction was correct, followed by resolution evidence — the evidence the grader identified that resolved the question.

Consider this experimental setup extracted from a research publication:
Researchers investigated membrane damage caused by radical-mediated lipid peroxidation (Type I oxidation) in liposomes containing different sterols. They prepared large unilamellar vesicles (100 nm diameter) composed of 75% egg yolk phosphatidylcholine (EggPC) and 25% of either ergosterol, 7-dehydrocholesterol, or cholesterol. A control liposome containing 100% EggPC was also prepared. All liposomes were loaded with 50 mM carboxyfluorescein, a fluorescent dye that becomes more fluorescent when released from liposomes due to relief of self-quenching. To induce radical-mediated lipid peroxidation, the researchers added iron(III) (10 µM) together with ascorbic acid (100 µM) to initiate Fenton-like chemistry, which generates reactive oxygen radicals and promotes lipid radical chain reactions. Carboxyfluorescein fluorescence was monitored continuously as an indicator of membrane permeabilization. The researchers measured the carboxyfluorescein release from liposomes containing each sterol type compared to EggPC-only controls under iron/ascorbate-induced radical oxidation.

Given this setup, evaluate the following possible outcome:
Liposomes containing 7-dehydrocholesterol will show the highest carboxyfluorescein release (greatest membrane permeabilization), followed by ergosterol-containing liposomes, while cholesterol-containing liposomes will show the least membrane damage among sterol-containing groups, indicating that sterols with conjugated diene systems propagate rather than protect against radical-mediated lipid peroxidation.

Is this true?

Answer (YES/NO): NO